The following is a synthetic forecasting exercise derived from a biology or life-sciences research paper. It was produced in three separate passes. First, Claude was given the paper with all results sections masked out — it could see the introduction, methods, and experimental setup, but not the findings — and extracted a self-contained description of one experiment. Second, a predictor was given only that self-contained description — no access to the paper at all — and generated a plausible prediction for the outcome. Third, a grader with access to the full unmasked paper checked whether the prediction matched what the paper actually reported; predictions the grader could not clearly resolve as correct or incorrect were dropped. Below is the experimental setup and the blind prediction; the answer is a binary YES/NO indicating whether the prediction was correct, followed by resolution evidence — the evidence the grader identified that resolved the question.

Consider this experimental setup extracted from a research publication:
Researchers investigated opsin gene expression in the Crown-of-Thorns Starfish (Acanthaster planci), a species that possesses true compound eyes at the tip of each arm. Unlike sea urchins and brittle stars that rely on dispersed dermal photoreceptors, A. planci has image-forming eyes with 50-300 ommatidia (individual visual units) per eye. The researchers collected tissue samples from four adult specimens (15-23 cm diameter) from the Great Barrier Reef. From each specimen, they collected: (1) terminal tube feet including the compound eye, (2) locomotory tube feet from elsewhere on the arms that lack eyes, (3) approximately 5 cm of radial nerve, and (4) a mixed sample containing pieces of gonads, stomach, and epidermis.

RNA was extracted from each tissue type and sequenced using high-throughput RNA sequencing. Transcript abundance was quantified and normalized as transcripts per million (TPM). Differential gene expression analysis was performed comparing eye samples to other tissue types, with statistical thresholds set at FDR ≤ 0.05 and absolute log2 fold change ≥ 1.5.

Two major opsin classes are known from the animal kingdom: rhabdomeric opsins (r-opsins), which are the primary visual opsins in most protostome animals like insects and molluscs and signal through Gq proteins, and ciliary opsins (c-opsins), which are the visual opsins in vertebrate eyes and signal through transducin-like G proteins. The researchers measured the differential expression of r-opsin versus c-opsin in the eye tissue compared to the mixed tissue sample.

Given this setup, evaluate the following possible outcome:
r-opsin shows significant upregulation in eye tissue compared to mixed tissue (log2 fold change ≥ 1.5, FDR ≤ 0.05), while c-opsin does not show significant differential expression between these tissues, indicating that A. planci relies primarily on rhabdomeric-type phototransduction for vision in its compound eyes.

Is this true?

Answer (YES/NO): NO